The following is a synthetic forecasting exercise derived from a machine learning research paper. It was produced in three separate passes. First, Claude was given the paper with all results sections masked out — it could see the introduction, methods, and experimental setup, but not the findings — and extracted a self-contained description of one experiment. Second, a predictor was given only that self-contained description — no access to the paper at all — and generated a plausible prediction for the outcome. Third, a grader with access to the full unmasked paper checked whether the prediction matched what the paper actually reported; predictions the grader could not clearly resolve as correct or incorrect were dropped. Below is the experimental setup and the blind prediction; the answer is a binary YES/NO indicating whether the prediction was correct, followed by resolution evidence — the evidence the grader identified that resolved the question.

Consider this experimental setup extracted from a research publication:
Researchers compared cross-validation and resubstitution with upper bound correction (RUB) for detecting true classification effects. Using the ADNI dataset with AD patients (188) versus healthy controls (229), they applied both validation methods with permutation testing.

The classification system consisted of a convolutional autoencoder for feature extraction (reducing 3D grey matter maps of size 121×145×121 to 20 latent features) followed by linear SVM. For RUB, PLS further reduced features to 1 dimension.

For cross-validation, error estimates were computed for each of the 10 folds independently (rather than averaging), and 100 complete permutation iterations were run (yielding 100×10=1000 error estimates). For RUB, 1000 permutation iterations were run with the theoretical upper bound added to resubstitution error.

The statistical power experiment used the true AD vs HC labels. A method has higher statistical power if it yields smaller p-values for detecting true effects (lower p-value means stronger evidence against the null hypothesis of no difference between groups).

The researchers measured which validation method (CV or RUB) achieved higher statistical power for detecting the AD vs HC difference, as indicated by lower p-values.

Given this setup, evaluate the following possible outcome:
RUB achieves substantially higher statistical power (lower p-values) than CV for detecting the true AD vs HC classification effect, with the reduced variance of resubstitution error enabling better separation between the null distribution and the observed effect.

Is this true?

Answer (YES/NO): NO